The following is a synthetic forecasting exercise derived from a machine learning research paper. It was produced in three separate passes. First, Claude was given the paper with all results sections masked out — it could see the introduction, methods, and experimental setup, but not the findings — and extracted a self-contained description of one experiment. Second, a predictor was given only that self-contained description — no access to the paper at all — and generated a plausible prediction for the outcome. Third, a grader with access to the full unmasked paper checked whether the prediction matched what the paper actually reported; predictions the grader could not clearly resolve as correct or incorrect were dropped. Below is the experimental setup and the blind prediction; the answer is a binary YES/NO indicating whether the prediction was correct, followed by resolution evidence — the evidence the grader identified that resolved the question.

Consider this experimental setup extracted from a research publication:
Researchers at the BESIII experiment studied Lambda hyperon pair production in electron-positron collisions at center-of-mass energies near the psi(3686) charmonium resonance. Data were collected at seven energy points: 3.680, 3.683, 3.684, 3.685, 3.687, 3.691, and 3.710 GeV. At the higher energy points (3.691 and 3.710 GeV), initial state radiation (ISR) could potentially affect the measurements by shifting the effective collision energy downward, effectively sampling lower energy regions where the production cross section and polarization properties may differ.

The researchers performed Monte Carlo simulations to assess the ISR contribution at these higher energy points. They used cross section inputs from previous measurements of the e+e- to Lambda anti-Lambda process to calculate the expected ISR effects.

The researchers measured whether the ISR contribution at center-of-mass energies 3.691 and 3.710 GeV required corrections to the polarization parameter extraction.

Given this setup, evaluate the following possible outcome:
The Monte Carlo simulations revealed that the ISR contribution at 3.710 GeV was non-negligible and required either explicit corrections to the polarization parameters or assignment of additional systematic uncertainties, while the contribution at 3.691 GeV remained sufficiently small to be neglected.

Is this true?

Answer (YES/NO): NO